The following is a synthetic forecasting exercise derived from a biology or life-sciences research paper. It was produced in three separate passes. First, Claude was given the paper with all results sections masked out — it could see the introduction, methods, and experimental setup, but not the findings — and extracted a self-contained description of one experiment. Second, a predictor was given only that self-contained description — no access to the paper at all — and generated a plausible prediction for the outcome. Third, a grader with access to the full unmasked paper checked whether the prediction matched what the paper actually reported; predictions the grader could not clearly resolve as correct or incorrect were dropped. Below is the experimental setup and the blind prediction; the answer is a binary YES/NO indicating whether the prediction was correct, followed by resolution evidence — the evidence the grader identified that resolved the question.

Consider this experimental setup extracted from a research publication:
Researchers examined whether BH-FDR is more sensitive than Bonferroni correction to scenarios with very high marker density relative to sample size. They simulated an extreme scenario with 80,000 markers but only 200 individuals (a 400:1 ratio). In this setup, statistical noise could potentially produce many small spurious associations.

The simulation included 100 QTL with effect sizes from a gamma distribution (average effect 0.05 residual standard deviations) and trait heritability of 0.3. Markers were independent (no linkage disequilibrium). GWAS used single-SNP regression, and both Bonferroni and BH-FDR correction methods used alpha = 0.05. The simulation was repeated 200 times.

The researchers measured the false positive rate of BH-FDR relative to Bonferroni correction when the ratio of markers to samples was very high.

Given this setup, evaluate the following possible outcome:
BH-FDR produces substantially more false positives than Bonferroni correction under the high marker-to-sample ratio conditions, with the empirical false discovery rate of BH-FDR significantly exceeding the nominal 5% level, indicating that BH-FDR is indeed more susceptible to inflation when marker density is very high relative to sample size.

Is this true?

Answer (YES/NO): YES